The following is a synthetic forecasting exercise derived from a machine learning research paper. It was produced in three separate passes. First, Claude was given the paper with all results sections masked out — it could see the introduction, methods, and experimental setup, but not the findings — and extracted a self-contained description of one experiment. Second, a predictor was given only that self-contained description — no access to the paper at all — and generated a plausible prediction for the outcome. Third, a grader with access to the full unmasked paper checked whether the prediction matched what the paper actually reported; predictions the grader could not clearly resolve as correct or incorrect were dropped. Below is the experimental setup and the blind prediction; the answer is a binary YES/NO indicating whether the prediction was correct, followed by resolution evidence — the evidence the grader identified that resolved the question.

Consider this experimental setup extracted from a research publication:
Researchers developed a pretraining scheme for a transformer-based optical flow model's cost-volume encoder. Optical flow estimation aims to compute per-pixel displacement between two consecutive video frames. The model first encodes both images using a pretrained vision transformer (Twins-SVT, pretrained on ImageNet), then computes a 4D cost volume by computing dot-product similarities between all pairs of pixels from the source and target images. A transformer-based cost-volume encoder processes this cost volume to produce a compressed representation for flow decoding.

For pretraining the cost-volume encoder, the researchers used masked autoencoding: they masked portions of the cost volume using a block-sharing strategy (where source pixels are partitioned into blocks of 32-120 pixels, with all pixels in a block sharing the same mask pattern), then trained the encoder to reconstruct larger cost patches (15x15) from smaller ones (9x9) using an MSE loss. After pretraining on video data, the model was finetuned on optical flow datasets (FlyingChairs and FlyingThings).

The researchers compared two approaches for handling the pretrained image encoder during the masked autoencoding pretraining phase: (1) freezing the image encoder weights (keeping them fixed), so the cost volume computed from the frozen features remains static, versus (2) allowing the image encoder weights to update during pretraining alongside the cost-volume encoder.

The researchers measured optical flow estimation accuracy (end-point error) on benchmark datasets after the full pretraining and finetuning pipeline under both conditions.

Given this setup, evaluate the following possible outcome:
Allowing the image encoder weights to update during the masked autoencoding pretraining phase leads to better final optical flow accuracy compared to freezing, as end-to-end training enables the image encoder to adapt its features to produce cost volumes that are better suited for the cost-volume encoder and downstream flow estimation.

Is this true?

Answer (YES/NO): NO